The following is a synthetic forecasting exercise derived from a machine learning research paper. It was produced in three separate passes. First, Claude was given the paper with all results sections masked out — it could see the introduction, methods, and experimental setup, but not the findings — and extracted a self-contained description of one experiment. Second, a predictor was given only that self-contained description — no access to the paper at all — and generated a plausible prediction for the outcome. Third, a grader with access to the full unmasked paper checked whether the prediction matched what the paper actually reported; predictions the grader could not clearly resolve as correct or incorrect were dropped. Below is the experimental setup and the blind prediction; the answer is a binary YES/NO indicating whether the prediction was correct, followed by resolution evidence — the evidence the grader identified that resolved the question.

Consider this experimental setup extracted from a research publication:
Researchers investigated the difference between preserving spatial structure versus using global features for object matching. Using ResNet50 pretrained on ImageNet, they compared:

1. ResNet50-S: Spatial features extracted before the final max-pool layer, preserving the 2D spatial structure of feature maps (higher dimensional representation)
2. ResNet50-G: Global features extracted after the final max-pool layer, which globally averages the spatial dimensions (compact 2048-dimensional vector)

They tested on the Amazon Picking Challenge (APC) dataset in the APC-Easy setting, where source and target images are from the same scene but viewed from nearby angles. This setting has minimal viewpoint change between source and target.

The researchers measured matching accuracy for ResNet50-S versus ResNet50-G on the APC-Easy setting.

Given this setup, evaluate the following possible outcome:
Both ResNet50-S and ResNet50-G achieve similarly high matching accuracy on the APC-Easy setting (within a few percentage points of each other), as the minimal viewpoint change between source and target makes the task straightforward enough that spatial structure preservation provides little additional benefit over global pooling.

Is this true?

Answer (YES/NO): NO